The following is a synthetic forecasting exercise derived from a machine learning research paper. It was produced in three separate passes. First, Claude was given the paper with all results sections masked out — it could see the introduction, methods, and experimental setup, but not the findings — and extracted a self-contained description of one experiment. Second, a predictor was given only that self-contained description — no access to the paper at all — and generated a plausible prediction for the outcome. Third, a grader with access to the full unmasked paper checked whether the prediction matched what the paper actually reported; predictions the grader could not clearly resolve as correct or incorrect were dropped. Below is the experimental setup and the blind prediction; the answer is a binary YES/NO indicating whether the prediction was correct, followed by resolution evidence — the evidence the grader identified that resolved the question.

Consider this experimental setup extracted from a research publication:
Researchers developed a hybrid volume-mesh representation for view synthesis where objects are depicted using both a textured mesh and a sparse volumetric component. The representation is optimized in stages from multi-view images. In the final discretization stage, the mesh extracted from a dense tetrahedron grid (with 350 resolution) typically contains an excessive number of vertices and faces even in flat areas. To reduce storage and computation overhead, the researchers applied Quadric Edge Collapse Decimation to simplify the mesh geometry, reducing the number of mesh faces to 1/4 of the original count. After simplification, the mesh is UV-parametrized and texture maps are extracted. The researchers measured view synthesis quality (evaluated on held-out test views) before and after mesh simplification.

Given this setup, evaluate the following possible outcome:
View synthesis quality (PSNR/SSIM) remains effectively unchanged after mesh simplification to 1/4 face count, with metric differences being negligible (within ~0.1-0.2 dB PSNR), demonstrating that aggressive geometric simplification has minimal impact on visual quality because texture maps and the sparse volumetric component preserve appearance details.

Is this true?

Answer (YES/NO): NO